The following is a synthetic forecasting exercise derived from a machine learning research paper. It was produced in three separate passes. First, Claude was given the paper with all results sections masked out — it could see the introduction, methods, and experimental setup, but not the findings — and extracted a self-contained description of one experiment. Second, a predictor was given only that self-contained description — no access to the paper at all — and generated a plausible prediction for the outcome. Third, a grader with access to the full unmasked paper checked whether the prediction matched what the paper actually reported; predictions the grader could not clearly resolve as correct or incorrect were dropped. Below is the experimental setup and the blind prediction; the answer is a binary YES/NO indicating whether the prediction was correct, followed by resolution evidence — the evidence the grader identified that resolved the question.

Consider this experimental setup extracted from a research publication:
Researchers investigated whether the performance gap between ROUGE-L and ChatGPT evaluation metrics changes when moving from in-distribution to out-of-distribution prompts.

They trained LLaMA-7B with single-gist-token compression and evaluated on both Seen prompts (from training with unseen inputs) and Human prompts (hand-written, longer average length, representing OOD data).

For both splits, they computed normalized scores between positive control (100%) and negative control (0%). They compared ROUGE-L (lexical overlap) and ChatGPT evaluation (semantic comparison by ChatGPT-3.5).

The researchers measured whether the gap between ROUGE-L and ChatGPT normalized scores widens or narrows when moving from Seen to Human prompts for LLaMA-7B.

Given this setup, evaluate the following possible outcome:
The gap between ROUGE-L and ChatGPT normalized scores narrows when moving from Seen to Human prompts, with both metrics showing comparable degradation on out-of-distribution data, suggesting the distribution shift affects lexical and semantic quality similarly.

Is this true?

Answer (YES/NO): NO